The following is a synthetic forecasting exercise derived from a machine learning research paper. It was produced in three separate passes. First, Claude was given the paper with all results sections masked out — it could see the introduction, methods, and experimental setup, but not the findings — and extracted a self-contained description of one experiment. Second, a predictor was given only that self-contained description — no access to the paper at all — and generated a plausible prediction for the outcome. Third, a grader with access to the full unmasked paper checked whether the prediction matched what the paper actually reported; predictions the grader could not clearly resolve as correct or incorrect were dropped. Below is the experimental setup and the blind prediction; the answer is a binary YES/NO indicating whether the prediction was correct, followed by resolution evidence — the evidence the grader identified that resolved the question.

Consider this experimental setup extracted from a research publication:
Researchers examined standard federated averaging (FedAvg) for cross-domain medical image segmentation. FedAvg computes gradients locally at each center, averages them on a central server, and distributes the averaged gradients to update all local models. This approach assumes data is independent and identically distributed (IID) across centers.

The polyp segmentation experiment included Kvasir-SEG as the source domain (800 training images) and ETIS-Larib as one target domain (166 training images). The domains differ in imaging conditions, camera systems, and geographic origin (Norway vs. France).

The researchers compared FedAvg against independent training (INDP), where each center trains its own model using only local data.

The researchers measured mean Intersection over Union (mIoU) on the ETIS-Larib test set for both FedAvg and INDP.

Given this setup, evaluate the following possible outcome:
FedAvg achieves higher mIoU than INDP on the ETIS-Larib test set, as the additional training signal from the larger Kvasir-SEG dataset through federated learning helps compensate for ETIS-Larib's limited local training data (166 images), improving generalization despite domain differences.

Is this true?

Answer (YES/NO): NO